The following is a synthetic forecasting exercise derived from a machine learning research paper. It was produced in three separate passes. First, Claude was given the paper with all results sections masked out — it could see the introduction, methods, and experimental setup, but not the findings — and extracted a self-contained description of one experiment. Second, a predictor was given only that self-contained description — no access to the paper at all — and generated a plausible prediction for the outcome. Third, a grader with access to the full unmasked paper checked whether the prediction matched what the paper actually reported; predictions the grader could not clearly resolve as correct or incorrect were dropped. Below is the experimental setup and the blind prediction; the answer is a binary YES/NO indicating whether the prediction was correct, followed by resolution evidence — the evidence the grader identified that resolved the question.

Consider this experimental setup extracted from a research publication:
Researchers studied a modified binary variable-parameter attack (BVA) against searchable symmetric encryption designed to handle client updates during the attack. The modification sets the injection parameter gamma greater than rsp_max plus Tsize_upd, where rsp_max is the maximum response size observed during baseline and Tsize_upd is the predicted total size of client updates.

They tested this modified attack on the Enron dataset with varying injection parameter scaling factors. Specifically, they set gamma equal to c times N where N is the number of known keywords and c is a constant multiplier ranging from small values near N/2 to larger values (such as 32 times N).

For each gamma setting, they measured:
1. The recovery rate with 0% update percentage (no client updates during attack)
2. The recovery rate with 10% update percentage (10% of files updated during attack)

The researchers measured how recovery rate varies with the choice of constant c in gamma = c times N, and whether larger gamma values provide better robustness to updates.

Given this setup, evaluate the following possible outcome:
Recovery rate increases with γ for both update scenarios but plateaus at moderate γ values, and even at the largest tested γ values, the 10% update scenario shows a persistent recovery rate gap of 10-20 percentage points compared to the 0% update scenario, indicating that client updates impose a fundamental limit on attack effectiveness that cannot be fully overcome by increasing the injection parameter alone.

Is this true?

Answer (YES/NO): NO